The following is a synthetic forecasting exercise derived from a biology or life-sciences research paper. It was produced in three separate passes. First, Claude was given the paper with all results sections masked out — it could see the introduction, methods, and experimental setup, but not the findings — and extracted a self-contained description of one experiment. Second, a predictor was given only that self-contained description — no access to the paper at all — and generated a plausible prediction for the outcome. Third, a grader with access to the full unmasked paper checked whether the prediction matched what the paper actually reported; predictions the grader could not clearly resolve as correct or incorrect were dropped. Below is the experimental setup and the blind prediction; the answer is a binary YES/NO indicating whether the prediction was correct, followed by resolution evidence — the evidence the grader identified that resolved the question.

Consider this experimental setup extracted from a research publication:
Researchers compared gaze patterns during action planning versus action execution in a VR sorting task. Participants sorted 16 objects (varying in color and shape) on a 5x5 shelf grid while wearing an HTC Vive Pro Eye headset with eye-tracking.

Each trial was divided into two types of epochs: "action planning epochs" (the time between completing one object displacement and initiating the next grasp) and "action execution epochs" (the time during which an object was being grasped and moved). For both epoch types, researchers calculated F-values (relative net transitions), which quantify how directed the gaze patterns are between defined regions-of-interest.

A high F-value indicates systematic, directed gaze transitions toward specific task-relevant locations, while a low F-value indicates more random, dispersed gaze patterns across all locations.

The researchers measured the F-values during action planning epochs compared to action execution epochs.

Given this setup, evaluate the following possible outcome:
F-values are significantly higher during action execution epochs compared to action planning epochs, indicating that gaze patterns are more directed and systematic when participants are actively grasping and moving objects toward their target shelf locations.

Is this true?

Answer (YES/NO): NO